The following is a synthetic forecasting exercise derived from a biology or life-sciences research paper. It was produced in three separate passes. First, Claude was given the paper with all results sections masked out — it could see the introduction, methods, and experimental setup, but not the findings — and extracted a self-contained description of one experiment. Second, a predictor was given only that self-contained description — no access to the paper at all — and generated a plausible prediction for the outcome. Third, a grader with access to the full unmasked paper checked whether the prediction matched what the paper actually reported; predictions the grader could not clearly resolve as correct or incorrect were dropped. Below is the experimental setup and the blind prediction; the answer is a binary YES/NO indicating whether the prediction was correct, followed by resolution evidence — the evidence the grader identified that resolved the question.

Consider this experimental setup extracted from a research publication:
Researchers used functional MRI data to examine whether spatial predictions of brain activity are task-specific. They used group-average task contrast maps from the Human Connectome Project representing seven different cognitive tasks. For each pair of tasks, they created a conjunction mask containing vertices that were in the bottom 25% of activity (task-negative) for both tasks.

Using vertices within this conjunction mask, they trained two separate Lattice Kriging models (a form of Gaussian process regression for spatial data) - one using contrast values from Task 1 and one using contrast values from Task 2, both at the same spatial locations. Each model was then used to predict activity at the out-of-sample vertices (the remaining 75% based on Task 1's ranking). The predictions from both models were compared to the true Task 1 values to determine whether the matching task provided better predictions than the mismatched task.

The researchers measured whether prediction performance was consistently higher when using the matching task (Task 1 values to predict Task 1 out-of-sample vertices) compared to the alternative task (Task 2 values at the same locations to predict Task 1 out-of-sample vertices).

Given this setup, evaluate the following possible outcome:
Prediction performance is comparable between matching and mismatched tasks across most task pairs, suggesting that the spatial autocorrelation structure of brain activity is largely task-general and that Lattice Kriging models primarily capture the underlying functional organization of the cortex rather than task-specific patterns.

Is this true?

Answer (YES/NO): NO